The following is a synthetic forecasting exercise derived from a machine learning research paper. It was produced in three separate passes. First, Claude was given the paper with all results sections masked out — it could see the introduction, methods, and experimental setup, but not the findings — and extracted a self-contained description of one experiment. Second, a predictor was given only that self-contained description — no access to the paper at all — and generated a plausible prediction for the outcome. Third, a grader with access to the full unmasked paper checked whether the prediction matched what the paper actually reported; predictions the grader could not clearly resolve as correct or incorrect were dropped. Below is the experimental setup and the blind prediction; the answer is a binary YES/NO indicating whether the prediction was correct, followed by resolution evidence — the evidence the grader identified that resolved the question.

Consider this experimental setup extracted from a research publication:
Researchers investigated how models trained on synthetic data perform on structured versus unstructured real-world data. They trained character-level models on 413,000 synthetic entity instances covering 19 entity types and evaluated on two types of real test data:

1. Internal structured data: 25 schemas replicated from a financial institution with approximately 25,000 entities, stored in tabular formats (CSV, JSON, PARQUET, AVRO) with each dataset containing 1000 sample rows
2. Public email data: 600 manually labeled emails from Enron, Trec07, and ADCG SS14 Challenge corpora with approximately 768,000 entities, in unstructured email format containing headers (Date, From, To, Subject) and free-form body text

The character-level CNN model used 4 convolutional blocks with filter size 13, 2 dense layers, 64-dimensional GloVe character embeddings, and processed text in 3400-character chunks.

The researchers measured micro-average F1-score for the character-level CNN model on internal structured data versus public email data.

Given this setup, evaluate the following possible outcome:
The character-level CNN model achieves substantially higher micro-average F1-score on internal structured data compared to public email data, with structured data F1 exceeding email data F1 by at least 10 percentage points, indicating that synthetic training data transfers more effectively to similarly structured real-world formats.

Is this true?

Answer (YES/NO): YES